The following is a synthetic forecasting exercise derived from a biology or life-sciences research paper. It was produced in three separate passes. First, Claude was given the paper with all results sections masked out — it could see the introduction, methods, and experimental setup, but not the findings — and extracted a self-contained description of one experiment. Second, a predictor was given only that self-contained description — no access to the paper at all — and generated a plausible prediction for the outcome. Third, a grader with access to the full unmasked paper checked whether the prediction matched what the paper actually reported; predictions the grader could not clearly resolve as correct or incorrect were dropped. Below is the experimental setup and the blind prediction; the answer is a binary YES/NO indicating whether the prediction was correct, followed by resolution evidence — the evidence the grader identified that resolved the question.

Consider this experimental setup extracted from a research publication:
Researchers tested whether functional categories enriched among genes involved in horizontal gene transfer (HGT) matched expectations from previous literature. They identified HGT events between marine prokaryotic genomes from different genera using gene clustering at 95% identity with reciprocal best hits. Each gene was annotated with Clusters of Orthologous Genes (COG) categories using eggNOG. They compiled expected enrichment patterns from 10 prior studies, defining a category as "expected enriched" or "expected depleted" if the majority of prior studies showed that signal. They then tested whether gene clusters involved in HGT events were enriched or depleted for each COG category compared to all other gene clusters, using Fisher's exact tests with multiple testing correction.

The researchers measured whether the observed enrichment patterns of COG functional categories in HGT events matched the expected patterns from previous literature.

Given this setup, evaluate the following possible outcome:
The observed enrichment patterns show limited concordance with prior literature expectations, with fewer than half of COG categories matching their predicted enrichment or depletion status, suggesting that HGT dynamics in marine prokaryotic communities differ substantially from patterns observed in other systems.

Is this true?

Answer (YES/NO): NO